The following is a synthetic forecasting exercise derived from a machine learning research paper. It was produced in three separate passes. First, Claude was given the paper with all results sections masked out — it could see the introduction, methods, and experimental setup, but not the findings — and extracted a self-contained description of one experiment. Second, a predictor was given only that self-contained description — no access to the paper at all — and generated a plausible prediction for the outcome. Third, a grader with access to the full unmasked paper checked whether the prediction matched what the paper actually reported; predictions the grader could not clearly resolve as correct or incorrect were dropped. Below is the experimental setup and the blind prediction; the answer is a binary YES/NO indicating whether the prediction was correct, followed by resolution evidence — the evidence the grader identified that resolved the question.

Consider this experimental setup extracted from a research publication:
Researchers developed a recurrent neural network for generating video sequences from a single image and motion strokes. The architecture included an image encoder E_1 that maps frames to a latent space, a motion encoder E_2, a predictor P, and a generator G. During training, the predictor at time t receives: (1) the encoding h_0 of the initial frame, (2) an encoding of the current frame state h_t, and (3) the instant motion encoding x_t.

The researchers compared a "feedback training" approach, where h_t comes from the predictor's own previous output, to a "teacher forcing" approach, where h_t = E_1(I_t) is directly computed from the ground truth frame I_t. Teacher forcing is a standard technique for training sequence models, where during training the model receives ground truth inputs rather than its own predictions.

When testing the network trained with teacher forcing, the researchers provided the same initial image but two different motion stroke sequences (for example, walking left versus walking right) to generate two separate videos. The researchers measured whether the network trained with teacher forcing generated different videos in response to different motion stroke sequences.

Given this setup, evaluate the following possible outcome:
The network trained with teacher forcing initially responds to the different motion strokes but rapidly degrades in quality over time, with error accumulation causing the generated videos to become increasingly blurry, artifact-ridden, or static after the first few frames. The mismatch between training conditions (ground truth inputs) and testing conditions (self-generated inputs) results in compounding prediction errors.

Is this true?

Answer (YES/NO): NO